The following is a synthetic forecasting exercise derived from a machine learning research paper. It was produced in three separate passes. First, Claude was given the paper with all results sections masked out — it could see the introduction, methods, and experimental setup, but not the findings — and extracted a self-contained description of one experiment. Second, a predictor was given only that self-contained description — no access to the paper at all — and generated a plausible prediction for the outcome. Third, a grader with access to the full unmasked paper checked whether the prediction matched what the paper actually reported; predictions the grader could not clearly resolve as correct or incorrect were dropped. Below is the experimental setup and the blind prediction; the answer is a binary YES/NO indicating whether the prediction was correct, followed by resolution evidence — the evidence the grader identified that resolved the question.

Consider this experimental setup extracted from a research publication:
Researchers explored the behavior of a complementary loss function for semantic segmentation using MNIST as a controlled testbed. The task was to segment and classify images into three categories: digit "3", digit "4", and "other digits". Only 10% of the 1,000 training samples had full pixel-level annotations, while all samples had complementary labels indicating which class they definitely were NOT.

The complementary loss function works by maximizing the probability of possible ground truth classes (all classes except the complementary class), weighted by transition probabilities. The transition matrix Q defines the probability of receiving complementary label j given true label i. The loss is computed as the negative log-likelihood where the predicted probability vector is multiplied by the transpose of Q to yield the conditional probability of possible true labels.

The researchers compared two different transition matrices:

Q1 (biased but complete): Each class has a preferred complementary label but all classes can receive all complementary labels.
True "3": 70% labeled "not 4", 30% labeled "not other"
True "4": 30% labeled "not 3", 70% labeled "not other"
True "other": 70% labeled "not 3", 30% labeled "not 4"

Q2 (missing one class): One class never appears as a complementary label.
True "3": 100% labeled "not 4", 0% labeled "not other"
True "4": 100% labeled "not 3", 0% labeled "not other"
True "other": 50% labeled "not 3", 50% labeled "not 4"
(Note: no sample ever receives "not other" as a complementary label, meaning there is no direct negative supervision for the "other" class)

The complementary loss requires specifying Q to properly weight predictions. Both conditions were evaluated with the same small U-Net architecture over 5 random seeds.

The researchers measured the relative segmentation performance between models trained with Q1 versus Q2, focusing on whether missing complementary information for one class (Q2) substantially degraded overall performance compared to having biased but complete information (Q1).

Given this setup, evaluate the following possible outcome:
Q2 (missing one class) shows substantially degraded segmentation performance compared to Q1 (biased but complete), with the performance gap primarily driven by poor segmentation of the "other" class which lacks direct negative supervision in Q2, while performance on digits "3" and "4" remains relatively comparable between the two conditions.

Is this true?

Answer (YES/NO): NO